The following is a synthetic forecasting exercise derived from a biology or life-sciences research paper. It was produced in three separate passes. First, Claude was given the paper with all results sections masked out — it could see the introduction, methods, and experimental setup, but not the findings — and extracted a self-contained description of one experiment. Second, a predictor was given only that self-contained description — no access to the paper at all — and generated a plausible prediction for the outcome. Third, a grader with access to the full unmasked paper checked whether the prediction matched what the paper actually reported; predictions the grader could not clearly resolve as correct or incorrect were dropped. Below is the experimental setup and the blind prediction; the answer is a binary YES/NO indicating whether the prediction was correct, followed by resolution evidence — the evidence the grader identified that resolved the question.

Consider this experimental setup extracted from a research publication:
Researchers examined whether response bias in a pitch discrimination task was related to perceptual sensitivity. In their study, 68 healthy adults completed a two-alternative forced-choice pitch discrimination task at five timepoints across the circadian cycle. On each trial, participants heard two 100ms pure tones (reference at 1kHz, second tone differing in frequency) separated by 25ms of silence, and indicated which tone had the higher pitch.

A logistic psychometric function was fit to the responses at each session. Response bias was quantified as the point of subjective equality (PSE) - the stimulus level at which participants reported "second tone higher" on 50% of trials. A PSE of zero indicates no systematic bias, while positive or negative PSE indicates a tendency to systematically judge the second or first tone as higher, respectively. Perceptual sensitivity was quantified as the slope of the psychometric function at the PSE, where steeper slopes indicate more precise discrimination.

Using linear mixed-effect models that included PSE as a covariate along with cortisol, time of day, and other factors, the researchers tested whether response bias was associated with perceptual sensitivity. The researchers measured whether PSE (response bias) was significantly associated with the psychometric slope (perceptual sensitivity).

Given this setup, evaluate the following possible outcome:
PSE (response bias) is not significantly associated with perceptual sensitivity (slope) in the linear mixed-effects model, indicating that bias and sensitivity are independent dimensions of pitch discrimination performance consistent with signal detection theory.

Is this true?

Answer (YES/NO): YES